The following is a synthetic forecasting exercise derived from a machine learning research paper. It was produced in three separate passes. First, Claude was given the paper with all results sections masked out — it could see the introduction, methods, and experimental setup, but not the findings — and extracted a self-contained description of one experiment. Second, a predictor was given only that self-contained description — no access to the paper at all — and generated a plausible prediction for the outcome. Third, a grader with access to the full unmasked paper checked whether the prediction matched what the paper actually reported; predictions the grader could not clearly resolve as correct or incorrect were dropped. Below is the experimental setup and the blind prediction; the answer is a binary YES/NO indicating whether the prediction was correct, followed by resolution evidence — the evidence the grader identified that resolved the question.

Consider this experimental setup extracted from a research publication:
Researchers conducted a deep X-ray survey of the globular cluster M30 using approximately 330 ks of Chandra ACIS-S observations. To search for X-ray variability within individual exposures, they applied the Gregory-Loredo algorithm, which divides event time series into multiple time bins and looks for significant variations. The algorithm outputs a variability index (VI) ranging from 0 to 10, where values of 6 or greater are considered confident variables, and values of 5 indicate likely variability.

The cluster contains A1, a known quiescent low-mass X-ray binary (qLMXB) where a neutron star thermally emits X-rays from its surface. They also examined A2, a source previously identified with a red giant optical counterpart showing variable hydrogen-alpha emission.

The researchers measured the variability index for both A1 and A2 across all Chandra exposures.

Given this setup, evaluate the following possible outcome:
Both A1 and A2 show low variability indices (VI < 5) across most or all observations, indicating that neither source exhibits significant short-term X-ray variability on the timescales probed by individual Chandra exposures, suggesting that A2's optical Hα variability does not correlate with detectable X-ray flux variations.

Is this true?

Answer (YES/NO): NO